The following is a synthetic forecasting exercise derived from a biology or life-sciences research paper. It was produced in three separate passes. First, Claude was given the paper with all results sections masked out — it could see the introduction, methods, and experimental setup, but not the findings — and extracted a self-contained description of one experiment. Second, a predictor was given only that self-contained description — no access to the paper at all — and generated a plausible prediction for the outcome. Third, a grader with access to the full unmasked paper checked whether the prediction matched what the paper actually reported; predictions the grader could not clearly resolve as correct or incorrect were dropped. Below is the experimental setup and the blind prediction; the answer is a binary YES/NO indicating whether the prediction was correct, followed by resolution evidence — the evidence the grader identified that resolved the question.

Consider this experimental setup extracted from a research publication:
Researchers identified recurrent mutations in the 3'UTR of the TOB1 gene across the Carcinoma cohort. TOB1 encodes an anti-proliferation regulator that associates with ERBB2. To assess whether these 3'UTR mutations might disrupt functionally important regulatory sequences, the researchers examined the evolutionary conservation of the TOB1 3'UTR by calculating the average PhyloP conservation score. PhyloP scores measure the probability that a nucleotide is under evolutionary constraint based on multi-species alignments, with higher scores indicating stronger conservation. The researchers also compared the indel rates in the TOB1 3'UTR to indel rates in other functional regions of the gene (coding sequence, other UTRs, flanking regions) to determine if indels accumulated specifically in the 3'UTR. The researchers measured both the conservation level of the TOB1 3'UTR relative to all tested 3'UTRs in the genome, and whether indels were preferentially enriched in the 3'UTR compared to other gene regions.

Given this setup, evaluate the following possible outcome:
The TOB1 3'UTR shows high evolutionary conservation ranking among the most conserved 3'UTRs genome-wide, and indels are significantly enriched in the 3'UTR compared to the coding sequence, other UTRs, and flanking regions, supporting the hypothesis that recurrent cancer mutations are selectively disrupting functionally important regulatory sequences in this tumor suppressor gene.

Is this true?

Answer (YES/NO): YES